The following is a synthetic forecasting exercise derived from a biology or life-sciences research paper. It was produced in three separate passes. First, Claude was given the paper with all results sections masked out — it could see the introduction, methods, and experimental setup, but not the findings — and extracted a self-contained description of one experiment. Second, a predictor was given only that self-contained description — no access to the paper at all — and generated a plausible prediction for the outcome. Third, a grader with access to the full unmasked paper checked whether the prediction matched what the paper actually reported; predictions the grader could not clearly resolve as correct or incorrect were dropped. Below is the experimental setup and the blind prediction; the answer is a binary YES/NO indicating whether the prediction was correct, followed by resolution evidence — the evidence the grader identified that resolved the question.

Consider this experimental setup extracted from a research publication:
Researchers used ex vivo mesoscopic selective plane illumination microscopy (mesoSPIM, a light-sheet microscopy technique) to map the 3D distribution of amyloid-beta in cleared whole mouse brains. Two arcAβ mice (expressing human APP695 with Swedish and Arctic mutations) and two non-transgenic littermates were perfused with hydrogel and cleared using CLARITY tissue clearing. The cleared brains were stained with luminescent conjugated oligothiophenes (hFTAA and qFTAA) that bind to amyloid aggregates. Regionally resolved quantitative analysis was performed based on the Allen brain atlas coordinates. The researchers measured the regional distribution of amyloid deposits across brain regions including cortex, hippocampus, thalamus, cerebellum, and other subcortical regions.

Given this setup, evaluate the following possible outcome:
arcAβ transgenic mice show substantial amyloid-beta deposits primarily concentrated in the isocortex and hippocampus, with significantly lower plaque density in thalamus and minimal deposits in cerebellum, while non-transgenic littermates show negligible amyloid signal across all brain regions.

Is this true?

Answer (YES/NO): NO